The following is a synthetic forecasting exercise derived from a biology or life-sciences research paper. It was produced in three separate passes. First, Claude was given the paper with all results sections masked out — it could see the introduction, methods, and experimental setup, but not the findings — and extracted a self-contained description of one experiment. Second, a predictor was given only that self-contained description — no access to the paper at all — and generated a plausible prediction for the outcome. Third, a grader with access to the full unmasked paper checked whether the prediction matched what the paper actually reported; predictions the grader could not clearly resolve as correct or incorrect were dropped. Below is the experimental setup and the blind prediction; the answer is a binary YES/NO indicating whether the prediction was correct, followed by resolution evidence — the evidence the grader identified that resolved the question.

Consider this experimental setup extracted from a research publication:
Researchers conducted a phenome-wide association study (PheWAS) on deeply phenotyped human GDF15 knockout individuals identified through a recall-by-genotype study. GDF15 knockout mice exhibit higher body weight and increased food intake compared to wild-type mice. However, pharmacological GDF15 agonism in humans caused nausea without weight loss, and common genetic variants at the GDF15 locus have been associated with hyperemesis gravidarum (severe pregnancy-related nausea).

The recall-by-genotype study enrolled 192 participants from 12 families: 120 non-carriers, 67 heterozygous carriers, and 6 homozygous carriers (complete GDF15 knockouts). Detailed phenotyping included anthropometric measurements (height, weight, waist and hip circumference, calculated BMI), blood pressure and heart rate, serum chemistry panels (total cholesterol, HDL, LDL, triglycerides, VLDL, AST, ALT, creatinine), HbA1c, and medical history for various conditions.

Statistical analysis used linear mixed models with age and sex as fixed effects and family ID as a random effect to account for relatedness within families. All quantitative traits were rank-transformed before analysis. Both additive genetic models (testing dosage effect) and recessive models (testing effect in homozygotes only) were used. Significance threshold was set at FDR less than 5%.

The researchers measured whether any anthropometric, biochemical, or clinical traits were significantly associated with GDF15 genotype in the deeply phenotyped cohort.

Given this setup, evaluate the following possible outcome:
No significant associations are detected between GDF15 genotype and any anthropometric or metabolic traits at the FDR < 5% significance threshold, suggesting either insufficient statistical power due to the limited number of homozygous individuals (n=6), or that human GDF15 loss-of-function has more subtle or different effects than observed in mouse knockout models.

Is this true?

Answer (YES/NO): YES